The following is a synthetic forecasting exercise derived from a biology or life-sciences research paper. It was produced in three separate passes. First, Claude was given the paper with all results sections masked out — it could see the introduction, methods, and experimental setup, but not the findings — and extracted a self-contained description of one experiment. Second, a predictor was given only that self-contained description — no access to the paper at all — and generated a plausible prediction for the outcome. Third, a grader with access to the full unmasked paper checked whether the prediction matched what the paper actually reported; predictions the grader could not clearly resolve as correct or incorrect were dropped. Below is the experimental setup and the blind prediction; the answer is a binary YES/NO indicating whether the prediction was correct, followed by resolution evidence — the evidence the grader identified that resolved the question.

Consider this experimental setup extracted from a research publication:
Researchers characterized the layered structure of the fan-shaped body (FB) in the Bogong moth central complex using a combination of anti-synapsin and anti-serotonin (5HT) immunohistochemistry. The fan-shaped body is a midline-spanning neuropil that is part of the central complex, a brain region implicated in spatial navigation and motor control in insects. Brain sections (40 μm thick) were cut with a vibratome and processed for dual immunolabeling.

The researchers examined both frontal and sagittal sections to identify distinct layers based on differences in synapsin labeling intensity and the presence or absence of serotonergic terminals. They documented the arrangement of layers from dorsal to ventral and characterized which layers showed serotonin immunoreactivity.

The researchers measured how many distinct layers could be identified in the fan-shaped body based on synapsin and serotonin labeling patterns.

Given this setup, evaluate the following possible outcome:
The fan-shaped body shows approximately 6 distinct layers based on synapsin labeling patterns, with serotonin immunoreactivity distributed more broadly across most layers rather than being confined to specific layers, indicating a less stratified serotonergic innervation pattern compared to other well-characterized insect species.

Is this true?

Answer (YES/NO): NO